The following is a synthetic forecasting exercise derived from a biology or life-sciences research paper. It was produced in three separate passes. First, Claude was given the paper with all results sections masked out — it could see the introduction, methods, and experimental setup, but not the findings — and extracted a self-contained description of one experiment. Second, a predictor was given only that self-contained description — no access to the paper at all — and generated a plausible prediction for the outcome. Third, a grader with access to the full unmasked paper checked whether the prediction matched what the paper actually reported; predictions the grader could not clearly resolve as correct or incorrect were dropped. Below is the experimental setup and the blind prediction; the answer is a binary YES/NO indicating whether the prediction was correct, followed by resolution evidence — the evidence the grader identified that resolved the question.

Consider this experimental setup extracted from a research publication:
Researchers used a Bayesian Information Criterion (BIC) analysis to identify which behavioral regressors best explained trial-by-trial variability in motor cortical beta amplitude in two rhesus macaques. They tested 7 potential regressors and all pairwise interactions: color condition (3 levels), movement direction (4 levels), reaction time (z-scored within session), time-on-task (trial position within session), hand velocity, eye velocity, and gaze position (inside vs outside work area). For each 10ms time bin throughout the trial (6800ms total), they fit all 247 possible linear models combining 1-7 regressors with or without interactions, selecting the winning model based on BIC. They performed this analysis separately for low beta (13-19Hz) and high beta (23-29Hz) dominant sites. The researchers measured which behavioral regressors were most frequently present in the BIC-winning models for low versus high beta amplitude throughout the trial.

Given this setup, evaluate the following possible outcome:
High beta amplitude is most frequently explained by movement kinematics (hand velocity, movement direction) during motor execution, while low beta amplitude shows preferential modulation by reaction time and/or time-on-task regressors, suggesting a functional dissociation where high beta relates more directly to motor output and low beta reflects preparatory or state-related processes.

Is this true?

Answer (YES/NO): NO